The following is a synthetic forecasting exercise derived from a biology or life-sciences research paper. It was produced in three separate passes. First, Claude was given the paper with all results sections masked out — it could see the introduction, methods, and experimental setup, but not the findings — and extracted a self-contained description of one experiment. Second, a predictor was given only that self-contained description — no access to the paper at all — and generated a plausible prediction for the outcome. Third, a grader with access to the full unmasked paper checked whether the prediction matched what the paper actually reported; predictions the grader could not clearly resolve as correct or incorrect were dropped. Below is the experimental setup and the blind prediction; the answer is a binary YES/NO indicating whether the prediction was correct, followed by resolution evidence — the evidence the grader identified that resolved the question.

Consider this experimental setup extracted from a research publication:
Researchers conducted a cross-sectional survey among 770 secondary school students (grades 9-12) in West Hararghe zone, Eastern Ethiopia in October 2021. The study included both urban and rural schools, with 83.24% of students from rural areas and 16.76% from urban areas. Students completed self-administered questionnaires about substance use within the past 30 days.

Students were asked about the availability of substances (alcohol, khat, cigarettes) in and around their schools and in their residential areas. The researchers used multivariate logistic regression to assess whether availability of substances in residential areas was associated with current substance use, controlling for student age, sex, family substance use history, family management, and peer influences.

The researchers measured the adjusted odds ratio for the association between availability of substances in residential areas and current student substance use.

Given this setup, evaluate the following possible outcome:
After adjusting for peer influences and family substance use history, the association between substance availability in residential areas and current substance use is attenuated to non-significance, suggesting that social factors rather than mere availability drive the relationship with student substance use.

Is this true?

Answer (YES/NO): NO